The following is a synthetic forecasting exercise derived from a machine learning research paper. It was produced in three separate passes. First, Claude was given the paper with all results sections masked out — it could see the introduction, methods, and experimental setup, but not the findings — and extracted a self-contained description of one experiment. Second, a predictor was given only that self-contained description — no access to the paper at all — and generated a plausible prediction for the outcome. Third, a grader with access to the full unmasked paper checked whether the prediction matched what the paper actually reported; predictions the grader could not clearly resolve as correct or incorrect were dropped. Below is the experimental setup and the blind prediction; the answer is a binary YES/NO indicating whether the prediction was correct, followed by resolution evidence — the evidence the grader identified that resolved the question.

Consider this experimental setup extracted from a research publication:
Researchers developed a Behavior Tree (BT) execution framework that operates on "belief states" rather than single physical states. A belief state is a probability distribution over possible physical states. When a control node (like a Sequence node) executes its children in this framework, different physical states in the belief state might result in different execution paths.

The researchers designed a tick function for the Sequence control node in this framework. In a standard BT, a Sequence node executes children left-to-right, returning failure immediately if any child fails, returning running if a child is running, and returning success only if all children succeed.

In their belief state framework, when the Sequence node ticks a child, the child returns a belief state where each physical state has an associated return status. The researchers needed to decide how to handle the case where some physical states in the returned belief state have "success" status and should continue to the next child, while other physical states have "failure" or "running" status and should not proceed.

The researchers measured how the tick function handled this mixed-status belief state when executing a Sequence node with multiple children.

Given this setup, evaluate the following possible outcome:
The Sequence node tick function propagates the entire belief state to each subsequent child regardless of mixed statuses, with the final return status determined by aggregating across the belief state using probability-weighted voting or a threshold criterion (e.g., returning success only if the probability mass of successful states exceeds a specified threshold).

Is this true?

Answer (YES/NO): NO